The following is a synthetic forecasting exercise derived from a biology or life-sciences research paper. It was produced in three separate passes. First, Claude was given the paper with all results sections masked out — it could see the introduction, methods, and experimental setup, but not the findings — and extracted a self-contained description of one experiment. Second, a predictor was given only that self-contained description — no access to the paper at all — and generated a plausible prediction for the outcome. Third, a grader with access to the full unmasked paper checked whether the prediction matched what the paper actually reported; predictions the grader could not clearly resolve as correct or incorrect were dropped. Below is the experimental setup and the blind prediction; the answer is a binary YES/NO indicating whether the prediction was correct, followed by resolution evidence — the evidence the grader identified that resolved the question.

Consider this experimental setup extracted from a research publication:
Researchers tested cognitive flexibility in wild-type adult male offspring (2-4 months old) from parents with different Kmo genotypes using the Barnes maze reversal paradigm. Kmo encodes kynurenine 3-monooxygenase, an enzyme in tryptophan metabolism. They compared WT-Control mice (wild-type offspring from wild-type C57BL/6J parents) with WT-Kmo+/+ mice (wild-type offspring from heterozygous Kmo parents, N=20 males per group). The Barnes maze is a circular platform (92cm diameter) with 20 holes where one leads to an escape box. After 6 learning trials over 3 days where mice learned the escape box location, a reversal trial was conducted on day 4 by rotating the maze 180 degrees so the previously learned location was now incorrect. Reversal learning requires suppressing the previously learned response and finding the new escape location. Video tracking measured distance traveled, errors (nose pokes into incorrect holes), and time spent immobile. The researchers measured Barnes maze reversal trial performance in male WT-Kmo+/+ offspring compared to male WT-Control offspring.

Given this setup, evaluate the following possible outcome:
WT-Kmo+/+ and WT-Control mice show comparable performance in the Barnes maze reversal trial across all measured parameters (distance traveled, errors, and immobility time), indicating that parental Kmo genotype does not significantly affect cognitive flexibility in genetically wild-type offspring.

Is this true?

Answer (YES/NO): NO